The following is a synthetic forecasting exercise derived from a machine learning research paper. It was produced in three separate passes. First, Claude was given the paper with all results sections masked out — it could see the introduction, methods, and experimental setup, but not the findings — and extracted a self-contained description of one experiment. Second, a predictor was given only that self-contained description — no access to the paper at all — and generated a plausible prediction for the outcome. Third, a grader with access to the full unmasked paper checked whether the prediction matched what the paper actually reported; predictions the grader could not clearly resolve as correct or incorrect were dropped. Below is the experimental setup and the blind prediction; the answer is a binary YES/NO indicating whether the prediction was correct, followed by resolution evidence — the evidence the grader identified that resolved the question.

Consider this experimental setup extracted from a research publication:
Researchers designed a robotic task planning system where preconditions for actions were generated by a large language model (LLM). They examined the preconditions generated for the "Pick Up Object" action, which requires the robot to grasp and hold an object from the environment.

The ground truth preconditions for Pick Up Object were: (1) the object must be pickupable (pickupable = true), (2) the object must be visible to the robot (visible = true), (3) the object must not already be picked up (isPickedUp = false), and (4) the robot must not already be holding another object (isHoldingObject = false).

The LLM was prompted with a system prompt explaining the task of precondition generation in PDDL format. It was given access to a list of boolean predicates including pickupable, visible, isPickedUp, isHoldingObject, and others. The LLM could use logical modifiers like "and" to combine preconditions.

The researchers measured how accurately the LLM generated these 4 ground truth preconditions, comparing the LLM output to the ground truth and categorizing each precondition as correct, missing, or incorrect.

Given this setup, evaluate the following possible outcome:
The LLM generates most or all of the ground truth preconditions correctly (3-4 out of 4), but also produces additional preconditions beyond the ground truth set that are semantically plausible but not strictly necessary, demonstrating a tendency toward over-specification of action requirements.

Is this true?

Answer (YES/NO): NO